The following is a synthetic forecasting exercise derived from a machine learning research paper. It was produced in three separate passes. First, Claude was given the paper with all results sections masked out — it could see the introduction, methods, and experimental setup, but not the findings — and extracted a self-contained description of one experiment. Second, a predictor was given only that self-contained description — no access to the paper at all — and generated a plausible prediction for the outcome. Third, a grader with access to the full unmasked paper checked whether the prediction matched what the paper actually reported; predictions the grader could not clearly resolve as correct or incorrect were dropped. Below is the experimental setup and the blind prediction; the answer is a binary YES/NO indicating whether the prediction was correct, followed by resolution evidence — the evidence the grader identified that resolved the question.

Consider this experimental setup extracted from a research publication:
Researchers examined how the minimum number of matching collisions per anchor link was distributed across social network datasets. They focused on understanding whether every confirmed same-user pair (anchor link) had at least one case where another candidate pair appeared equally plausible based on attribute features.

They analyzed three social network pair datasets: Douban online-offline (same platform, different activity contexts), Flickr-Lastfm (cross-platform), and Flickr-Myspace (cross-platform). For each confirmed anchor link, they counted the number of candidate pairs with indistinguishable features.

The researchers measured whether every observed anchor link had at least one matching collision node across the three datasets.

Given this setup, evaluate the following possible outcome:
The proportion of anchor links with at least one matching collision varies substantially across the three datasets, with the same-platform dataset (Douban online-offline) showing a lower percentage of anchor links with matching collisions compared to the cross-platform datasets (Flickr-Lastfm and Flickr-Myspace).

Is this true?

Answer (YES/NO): NO